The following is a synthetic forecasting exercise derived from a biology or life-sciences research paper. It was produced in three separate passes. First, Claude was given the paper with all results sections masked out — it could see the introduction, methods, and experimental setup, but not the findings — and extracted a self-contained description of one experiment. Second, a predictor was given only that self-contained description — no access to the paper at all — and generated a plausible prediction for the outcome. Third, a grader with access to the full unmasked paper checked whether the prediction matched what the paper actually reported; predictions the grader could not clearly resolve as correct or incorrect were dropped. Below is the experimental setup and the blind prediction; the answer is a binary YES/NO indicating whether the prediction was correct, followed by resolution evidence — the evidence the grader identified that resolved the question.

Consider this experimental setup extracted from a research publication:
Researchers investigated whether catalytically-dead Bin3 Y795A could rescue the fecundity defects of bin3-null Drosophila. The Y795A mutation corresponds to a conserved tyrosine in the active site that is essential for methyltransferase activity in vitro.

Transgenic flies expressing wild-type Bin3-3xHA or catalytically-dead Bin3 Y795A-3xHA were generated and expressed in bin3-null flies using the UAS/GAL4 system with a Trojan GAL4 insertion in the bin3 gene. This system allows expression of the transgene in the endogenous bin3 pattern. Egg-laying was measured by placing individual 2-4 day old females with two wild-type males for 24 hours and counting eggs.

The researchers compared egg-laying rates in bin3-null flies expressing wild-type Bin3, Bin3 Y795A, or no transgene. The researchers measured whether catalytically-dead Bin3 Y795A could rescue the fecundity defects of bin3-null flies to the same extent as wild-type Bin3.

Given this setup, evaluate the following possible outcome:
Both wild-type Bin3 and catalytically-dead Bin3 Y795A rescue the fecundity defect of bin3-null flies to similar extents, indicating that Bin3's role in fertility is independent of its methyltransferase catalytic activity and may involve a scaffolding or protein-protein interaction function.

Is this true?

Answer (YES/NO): YES